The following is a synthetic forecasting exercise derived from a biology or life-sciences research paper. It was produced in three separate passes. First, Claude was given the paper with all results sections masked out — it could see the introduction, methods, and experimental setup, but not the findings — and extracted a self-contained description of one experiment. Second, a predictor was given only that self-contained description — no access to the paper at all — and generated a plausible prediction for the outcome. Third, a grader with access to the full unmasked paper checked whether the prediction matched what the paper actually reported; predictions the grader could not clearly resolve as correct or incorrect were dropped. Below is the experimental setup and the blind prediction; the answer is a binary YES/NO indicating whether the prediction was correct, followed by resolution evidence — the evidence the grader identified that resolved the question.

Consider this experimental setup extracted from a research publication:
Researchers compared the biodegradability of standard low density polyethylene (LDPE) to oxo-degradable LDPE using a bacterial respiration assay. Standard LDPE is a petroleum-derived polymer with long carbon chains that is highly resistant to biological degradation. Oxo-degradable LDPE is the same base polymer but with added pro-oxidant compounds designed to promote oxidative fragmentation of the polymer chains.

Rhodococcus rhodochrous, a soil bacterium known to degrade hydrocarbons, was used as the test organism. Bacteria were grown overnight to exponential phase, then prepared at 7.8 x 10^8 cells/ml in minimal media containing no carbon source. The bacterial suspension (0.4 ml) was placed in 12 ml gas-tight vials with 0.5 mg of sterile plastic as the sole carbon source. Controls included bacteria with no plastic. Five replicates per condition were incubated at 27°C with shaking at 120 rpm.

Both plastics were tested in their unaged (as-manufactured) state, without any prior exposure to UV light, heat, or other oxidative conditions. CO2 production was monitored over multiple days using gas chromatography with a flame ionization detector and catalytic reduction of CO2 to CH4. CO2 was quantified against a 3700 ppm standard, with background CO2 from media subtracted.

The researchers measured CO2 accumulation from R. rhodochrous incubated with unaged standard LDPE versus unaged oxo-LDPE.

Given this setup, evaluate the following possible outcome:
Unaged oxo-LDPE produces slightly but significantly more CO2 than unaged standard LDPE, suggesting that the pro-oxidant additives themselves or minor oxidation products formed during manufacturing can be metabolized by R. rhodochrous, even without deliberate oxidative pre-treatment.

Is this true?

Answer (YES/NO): NO